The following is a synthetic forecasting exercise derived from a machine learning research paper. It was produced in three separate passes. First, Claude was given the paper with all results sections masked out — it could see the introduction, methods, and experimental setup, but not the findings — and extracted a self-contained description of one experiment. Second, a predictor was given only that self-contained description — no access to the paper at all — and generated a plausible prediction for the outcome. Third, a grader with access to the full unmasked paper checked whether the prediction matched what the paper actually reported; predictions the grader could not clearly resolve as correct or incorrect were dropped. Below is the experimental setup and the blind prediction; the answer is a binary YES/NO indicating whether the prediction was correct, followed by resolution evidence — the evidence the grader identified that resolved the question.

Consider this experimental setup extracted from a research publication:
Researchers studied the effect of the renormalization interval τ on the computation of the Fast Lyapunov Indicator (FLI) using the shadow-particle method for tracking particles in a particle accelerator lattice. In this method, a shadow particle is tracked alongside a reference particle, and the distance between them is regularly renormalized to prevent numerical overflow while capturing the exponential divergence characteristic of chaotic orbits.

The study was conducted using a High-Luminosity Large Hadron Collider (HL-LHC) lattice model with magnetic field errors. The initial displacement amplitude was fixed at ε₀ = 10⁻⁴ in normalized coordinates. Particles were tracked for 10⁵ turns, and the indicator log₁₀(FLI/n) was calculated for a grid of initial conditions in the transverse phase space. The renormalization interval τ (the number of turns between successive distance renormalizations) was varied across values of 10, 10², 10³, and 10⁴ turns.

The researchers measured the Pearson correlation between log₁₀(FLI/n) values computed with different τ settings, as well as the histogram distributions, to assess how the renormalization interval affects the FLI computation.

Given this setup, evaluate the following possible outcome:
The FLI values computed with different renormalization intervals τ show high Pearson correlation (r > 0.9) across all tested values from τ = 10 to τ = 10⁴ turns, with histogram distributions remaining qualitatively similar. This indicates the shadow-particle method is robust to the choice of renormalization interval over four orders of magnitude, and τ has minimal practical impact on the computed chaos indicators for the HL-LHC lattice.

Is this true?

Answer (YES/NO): NO